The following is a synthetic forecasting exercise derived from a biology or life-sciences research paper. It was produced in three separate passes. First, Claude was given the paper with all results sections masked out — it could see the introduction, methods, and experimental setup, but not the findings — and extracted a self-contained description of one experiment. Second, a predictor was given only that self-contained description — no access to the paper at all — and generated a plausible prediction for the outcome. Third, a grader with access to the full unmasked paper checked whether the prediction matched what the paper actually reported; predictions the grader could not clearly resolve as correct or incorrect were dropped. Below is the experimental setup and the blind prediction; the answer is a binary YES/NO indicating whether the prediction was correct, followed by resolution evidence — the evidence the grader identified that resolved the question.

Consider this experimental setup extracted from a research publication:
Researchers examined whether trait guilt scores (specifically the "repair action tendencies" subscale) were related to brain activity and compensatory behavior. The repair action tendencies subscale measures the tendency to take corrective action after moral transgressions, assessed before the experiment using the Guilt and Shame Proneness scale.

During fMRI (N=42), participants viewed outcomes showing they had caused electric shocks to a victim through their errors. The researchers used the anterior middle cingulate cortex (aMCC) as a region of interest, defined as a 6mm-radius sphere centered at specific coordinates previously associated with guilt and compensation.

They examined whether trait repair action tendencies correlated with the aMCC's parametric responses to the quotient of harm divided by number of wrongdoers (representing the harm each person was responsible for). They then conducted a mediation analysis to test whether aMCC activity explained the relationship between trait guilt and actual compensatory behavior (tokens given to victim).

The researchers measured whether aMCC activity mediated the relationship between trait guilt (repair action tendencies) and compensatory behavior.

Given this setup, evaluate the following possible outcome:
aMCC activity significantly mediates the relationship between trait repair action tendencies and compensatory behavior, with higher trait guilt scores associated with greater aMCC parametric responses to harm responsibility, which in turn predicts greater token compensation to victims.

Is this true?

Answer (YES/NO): YES